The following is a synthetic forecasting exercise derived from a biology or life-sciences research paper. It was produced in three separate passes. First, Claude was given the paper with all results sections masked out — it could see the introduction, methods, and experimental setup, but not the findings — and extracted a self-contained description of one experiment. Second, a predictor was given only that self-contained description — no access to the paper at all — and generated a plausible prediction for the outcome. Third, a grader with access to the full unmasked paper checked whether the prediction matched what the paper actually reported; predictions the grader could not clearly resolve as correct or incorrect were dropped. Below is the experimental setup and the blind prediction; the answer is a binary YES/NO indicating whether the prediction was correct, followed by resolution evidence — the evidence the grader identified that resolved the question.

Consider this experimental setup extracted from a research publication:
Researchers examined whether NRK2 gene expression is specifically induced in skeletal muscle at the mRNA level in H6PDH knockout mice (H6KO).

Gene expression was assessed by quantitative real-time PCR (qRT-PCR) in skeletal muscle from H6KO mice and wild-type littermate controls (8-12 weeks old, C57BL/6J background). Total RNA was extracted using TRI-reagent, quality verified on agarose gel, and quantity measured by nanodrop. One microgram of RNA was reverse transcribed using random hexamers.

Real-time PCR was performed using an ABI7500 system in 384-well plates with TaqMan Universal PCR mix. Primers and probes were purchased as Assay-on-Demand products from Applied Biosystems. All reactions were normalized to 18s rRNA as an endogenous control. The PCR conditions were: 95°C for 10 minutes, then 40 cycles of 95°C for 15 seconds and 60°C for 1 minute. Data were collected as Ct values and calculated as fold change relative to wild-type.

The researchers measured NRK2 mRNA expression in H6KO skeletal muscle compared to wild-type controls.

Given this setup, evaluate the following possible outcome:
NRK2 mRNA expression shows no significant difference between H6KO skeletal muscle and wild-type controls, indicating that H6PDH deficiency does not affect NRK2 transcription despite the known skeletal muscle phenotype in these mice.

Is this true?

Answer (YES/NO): NO